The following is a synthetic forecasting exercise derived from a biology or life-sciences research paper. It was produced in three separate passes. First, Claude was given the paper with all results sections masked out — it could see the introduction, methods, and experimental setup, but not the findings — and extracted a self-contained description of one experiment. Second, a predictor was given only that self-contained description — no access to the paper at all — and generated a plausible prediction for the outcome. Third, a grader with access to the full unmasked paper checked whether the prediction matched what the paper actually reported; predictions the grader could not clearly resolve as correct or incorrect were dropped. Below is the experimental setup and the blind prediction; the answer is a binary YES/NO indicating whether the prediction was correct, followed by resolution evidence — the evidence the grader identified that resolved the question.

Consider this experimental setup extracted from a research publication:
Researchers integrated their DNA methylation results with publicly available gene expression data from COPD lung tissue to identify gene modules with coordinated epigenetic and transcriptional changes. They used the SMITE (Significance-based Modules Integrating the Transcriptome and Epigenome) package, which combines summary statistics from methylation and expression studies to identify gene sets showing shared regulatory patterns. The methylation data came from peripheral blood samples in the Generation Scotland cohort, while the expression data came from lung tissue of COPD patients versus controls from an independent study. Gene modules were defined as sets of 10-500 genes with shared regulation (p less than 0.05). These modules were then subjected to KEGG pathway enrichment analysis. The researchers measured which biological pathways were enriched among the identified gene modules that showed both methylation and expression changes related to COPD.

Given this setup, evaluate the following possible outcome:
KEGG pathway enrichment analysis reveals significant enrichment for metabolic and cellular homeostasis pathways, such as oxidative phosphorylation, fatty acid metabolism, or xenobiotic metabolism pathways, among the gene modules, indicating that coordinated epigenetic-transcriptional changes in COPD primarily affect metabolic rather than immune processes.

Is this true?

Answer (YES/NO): NO